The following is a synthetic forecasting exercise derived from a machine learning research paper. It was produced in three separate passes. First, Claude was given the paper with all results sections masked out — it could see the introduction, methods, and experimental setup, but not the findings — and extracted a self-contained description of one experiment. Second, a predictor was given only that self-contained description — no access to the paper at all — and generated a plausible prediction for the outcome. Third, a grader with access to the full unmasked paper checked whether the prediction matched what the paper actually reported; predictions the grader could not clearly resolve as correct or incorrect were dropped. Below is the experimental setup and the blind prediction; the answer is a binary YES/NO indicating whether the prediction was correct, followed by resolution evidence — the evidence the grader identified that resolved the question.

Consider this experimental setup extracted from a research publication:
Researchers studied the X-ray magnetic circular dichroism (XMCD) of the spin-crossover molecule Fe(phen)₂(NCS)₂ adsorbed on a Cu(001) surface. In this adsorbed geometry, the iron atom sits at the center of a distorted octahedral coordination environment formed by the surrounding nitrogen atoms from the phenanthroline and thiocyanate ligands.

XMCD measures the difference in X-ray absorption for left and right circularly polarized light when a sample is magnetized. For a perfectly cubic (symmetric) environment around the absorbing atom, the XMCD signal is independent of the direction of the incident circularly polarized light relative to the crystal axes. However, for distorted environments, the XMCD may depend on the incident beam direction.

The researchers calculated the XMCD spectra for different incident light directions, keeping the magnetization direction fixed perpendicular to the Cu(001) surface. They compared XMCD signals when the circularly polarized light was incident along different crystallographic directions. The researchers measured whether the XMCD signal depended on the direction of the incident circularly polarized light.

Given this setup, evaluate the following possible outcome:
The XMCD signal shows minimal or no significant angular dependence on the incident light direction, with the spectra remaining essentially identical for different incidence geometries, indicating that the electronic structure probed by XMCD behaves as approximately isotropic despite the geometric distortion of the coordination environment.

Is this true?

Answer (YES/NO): NO